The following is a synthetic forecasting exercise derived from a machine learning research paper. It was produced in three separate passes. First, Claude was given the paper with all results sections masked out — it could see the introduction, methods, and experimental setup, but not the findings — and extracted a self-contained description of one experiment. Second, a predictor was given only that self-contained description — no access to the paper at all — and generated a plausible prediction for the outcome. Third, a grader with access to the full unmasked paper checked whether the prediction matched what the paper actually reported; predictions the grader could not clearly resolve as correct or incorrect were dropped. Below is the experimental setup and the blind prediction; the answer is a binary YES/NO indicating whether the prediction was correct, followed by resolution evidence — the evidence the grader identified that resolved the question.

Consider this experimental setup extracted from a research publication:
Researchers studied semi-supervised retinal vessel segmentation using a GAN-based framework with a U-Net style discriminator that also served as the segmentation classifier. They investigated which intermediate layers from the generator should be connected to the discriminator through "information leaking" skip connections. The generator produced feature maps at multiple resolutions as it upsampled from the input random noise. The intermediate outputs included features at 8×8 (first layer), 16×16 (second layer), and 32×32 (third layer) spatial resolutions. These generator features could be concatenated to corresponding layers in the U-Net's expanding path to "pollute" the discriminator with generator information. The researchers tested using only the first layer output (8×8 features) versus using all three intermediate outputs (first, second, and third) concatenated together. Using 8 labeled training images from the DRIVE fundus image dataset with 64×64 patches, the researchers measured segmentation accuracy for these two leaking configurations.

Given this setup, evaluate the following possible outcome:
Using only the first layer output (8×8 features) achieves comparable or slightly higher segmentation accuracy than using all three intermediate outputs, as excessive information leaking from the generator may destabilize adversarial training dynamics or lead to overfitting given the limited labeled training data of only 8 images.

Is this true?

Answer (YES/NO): YES